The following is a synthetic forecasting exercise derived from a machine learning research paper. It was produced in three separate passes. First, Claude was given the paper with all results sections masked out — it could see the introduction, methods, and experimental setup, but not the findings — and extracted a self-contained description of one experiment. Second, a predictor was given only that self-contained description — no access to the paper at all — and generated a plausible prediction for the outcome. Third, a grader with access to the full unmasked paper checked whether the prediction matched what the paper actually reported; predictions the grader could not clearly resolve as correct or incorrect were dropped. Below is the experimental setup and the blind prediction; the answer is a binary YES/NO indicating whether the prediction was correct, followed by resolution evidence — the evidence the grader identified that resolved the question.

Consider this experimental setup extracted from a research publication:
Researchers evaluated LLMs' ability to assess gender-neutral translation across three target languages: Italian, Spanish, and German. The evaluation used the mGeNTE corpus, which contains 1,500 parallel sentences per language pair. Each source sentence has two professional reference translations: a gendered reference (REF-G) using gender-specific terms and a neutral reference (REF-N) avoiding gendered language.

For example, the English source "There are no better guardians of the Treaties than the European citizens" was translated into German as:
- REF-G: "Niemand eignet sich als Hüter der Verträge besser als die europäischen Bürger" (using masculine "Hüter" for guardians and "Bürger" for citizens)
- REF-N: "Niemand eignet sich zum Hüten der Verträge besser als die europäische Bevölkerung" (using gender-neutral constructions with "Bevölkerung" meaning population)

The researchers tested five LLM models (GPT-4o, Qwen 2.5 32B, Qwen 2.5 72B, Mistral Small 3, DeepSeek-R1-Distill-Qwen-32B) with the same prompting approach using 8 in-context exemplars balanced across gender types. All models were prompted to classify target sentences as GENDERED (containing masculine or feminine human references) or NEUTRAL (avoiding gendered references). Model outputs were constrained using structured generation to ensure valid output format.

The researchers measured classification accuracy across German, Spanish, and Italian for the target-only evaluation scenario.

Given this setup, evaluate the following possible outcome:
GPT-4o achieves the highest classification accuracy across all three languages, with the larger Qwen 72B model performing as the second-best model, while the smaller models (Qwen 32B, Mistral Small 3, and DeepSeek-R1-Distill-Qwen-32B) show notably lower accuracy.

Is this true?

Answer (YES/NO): NO